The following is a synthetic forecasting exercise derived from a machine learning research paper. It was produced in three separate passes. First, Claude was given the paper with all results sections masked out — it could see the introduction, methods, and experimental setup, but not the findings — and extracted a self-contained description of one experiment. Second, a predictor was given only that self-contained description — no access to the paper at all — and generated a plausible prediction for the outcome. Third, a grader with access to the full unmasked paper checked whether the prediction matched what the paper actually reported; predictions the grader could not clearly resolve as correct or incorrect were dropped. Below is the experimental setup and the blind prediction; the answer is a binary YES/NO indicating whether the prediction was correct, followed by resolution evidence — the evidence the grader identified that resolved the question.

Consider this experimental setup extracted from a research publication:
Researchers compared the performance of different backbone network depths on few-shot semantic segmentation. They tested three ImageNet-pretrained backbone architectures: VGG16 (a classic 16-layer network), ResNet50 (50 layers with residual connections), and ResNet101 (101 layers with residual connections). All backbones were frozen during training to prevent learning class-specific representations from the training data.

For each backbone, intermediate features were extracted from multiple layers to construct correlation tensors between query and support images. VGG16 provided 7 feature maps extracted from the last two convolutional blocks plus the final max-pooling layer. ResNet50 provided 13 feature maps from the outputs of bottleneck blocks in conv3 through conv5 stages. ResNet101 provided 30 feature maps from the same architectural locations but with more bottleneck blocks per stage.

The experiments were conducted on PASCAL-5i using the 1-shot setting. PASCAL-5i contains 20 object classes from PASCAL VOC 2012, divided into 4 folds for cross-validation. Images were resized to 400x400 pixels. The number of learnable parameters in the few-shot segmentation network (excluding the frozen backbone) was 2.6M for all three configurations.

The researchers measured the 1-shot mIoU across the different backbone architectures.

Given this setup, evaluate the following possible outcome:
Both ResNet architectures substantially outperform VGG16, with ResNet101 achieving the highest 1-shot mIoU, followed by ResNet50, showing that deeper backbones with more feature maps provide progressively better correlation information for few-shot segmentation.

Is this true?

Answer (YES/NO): YES